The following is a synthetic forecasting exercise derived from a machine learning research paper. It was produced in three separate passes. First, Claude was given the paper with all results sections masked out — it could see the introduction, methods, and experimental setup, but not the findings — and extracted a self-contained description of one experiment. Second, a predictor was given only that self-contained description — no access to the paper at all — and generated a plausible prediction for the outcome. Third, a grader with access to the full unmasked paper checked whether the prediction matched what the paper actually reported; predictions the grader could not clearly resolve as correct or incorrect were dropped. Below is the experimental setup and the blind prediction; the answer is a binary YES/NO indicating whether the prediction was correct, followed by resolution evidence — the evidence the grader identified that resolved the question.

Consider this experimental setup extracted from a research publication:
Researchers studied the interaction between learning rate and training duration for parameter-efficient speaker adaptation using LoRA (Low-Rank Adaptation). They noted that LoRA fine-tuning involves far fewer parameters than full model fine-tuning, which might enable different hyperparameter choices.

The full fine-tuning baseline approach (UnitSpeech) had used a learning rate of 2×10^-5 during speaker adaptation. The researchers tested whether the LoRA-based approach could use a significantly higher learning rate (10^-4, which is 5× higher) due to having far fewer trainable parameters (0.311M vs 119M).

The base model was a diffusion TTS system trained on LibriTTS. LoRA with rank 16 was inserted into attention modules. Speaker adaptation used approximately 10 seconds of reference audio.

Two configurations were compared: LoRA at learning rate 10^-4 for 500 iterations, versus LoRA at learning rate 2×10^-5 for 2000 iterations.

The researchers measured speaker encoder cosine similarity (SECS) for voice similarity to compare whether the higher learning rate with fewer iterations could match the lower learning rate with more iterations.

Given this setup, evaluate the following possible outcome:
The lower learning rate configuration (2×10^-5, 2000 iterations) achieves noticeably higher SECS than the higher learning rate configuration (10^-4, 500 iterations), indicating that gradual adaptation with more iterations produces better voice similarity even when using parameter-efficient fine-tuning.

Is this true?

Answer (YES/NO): NO